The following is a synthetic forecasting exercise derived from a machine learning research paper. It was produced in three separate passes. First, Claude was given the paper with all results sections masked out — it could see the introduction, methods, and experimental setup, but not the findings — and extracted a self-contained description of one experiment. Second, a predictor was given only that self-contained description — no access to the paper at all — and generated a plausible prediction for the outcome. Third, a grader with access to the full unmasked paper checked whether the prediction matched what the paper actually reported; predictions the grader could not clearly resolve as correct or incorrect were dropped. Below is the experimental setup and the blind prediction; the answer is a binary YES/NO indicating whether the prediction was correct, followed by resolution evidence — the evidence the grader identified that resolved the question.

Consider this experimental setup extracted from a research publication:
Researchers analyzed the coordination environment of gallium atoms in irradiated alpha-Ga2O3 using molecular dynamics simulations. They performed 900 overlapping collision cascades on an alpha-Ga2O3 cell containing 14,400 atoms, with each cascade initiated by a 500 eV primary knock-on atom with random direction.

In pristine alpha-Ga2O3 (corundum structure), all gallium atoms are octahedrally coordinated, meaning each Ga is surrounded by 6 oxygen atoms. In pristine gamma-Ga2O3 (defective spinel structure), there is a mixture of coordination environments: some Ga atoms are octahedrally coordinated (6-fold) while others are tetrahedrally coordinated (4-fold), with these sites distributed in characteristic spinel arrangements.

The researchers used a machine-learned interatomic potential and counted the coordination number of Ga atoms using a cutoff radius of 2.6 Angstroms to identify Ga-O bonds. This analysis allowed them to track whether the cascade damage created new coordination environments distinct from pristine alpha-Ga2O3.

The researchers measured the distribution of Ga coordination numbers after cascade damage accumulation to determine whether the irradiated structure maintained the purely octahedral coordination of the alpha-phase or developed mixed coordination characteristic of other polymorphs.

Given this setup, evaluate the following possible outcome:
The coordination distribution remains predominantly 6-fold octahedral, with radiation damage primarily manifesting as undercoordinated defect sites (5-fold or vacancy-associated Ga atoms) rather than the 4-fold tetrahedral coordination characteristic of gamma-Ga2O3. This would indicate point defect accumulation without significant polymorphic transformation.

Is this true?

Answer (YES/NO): NO